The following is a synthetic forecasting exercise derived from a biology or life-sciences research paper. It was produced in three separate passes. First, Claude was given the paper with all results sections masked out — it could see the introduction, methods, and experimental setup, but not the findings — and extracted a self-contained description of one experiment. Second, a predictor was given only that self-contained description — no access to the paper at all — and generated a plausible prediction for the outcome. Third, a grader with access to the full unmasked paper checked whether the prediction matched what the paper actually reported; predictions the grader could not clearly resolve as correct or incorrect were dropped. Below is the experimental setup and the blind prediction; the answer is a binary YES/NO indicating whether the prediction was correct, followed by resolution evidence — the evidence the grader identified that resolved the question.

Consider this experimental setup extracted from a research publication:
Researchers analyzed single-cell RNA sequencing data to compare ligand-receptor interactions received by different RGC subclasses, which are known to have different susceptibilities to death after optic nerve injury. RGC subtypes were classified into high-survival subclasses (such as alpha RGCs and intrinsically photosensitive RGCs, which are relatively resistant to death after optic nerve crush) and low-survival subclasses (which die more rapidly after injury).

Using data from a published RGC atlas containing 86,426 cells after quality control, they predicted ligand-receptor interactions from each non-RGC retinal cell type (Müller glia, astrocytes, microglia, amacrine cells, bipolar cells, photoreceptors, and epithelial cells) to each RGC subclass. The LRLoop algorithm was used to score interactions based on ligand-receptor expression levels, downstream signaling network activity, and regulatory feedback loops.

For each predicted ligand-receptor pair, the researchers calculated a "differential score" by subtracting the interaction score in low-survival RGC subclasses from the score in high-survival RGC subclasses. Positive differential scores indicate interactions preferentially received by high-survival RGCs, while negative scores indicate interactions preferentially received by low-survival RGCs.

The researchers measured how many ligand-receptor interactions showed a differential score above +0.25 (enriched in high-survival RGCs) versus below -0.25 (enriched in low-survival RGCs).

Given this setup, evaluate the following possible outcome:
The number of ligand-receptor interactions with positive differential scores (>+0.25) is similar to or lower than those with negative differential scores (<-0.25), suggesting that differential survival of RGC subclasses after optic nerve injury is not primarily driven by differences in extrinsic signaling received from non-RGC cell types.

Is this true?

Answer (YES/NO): NO